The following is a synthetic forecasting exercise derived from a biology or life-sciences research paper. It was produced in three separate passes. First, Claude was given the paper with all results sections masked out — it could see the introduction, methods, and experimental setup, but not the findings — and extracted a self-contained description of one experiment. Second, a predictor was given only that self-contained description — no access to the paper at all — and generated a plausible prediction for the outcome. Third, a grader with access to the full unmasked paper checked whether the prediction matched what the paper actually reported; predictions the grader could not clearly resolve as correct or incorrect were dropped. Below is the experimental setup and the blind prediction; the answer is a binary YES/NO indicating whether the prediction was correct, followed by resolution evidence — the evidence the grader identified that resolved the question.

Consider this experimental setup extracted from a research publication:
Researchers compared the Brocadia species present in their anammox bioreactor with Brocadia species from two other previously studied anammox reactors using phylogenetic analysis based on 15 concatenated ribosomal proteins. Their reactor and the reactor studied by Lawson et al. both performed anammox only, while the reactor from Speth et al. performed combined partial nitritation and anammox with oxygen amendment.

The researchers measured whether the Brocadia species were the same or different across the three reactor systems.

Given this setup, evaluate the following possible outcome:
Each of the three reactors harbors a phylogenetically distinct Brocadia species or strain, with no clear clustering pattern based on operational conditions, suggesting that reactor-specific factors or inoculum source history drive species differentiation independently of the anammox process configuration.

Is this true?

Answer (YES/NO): NO